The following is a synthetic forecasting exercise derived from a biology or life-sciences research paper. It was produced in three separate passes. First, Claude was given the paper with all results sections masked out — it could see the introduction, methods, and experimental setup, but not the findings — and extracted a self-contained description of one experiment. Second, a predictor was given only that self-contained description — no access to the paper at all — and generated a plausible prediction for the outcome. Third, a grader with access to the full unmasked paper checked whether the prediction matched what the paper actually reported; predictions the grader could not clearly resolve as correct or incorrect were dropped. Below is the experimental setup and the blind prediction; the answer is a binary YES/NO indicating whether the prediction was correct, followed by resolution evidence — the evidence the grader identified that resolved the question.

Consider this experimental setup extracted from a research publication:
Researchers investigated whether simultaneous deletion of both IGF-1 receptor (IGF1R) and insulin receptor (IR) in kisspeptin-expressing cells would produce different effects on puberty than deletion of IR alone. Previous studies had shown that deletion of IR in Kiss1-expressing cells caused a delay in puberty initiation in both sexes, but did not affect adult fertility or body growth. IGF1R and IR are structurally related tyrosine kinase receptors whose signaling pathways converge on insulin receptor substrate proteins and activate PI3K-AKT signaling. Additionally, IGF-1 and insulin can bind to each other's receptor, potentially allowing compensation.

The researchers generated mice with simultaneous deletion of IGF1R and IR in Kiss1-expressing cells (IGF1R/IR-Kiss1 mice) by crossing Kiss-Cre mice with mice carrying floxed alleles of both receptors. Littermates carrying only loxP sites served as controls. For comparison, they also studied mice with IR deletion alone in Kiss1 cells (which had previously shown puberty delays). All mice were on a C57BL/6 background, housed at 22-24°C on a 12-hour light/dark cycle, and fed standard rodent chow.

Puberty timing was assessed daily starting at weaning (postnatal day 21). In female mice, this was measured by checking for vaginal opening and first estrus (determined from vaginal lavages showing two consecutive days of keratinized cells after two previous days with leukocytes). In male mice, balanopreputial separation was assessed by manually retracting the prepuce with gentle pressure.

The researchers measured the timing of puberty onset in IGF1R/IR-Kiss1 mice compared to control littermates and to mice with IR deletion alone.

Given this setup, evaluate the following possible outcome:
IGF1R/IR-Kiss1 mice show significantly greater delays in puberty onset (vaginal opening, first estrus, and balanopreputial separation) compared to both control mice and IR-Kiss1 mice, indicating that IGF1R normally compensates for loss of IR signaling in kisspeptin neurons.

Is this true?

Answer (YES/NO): NO